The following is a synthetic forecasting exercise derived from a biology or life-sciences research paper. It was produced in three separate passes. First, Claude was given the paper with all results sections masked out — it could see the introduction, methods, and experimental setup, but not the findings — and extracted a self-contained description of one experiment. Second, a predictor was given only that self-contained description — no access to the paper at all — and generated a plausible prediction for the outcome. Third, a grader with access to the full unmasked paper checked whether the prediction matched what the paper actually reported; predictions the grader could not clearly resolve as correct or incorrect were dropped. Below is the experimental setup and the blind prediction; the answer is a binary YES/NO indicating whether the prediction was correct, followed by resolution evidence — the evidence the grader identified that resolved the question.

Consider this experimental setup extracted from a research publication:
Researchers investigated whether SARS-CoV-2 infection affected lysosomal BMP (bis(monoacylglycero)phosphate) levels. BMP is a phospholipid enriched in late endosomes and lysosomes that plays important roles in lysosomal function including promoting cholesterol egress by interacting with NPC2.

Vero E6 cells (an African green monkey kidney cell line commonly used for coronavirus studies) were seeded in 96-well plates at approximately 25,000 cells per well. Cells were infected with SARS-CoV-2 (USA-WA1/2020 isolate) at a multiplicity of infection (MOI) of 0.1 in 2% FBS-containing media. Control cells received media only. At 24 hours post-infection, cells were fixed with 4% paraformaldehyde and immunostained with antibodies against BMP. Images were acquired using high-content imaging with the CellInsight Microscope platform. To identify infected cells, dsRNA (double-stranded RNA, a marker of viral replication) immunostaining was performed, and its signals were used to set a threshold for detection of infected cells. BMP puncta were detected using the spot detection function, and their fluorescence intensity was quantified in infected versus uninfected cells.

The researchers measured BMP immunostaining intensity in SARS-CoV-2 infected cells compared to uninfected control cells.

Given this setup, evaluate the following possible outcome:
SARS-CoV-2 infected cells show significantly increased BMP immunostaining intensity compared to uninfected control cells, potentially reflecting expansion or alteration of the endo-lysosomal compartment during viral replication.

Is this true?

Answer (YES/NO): NO